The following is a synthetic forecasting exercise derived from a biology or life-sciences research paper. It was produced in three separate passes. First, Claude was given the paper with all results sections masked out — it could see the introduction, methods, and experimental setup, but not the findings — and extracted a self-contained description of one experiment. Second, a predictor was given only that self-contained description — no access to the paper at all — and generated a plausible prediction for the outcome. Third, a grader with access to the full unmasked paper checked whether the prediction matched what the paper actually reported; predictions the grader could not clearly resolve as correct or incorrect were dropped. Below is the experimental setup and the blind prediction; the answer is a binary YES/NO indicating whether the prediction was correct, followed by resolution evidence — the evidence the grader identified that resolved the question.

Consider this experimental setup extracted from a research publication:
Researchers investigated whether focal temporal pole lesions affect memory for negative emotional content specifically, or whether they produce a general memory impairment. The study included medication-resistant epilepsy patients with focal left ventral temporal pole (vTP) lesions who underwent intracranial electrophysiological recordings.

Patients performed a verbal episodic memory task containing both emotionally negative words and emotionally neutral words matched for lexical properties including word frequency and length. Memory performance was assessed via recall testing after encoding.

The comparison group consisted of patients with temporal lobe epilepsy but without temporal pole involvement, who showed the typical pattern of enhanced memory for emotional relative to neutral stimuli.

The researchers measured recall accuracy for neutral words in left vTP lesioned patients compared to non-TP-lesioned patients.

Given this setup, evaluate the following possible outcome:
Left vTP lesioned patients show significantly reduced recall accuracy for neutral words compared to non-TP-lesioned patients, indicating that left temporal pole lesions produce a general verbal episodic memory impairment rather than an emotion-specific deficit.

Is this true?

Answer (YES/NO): NO